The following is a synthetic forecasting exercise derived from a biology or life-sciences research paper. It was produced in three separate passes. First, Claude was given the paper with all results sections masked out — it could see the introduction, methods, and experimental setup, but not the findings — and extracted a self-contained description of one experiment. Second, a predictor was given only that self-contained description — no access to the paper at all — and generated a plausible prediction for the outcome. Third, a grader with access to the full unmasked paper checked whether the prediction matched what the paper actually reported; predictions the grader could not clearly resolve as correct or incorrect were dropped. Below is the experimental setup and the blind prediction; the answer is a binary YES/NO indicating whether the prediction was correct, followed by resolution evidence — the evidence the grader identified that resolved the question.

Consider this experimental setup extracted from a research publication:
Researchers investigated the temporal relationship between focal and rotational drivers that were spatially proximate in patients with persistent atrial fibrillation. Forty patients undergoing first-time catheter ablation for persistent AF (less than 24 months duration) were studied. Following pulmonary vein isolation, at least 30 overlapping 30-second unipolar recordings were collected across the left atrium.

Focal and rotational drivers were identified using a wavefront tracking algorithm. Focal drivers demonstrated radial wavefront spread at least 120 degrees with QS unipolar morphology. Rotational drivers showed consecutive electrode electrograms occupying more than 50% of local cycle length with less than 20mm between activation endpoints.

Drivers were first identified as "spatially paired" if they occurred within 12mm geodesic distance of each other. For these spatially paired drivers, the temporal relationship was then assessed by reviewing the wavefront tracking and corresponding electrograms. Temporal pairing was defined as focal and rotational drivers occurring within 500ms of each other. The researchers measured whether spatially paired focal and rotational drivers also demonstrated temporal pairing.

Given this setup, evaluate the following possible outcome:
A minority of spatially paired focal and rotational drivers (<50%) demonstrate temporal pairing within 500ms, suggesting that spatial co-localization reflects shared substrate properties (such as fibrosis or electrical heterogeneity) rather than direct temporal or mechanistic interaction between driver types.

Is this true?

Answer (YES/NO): NO